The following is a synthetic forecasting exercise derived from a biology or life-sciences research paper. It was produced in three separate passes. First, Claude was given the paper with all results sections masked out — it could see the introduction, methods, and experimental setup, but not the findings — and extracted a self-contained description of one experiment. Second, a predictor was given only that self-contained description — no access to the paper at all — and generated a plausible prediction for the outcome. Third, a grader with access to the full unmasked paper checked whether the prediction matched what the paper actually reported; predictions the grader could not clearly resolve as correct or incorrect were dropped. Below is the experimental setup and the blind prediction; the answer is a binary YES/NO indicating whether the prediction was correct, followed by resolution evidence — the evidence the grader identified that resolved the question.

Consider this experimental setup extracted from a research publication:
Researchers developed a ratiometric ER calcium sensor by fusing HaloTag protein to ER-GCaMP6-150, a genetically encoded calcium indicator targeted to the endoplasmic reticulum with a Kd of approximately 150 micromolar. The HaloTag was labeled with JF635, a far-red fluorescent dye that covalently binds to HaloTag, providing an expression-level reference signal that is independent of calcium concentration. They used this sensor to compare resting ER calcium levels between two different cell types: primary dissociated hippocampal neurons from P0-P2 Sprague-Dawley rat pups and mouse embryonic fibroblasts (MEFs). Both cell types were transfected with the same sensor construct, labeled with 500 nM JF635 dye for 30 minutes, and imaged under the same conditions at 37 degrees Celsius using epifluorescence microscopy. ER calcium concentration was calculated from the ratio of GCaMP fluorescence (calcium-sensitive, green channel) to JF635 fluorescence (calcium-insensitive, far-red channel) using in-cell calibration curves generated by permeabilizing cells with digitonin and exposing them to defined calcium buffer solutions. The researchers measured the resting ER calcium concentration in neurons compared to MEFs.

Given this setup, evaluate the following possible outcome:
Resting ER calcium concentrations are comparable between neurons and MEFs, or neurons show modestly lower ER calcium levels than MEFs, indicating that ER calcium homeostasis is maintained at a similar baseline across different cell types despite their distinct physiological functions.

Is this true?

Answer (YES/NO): NO